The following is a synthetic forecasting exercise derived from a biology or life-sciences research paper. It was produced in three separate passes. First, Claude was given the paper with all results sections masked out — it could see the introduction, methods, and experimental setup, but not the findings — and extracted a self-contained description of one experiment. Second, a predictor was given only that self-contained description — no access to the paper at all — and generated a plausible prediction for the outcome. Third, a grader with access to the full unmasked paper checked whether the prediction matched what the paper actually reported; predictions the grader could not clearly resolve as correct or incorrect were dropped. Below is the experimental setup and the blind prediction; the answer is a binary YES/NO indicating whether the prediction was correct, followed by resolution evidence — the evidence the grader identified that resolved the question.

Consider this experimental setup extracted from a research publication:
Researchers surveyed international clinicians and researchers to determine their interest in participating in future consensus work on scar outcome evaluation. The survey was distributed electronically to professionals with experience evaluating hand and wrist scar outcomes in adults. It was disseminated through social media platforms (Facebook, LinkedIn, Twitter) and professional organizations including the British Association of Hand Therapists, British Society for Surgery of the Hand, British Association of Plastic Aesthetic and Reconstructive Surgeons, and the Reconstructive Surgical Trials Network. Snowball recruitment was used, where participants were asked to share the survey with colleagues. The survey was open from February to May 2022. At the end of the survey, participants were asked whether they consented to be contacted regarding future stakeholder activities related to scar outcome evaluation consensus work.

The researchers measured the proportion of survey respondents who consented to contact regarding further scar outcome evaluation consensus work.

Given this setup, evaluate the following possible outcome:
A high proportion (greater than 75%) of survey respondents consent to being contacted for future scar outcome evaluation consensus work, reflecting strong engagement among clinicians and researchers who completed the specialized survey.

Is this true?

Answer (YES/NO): NO